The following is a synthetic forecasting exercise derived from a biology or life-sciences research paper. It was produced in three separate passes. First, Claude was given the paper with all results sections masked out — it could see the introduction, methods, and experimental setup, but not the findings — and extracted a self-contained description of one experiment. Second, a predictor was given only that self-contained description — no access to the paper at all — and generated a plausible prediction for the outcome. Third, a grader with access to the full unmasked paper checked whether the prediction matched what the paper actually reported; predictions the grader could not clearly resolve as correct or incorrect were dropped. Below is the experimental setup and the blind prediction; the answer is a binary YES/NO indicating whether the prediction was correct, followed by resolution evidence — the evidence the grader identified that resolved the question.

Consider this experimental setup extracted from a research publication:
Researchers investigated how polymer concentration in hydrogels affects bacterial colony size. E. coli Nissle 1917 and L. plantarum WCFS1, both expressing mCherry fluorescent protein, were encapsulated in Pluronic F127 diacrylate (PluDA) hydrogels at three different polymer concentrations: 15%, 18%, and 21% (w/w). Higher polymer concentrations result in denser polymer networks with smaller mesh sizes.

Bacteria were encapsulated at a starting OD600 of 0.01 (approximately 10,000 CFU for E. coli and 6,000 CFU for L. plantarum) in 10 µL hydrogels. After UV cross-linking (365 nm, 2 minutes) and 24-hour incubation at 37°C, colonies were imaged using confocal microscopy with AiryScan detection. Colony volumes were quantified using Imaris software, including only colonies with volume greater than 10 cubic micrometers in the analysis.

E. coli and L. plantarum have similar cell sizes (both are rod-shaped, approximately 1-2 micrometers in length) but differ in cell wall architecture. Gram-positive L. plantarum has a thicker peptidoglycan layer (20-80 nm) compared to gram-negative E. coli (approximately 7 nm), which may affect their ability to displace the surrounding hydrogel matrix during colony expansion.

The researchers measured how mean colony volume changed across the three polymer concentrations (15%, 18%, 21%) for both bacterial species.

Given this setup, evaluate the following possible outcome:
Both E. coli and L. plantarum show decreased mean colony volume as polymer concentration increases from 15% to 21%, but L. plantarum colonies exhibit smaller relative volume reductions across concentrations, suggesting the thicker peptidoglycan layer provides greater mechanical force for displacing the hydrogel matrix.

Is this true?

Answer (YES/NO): NO